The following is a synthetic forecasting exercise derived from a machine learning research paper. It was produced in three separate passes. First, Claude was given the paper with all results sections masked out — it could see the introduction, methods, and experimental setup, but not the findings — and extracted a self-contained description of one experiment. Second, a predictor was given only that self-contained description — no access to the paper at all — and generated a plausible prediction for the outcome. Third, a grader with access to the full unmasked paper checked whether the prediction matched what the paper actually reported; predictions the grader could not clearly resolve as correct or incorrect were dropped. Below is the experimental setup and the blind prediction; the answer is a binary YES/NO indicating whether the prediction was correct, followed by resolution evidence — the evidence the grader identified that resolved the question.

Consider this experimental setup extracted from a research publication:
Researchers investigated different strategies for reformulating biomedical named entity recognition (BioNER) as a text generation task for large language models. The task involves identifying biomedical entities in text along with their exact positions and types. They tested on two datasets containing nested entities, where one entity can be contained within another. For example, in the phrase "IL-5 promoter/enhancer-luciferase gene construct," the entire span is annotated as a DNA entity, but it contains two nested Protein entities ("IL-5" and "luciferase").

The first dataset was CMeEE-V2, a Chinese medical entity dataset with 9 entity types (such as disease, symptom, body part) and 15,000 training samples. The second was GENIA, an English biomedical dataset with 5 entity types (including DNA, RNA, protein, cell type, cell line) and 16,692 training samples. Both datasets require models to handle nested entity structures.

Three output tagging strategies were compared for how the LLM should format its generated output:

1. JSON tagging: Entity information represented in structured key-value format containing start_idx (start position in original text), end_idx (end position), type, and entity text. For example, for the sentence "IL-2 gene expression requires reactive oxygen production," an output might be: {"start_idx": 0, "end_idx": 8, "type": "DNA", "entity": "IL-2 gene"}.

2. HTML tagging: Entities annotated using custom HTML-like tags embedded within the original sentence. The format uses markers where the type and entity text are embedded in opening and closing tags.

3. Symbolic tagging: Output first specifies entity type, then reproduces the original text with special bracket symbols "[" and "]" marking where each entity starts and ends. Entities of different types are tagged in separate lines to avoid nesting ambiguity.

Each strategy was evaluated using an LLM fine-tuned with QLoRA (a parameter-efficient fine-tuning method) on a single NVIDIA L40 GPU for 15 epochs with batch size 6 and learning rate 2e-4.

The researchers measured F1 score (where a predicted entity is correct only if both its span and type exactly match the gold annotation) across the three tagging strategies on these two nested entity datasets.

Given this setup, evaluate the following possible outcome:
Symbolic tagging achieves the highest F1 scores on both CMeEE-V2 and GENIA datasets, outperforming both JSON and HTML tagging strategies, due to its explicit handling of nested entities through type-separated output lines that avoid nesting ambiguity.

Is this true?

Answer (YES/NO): YES